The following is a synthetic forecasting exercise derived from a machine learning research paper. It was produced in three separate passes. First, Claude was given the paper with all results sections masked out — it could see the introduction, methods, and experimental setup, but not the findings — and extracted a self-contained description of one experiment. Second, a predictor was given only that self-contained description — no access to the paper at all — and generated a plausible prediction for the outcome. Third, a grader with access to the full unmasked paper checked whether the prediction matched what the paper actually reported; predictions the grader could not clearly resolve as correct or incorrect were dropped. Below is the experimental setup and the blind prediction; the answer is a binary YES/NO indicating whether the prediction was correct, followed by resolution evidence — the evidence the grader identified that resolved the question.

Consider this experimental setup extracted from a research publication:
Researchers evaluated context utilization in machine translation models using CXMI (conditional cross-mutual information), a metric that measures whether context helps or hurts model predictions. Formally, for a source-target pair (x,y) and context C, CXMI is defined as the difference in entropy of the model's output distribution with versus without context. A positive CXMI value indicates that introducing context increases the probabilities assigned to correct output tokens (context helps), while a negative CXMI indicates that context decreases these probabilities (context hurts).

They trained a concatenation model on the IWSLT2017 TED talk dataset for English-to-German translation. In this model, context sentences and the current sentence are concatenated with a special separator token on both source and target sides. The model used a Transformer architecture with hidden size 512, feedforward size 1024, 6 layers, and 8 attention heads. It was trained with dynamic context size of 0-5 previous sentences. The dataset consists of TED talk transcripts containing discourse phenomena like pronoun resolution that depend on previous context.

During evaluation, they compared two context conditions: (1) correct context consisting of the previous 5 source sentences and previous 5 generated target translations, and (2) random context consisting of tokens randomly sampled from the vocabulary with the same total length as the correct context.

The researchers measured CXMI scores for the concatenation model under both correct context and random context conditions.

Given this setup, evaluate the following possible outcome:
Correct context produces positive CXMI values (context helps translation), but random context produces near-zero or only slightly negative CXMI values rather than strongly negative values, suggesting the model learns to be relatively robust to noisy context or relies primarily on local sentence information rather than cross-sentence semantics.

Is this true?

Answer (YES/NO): NO